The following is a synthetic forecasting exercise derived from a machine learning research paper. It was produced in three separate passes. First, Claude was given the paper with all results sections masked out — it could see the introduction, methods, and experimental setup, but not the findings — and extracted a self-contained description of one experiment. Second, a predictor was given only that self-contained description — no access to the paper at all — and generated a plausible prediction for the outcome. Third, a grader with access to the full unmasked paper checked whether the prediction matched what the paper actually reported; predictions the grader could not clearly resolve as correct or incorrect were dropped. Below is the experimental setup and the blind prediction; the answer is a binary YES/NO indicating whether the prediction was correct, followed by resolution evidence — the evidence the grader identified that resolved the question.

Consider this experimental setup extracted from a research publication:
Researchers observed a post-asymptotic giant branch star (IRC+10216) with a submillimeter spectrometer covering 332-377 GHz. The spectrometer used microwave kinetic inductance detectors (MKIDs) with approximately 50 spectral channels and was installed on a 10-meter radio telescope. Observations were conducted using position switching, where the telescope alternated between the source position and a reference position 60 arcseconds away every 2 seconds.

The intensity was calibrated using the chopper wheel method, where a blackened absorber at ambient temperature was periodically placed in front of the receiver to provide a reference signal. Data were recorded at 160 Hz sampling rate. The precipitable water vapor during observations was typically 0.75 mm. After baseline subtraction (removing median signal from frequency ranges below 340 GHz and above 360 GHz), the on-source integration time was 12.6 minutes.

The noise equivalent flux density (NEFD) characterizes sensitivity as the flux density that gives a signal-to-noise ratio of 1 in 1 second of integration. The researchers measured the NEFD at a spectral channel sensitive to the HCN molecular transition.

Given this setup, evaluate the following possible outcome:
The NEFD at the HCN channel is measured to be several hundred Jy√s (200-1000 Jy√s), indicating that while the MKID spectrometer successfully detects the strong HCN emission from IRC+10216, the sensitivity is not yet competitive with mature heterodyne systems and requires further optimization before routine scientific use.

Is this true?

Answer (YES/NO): NO